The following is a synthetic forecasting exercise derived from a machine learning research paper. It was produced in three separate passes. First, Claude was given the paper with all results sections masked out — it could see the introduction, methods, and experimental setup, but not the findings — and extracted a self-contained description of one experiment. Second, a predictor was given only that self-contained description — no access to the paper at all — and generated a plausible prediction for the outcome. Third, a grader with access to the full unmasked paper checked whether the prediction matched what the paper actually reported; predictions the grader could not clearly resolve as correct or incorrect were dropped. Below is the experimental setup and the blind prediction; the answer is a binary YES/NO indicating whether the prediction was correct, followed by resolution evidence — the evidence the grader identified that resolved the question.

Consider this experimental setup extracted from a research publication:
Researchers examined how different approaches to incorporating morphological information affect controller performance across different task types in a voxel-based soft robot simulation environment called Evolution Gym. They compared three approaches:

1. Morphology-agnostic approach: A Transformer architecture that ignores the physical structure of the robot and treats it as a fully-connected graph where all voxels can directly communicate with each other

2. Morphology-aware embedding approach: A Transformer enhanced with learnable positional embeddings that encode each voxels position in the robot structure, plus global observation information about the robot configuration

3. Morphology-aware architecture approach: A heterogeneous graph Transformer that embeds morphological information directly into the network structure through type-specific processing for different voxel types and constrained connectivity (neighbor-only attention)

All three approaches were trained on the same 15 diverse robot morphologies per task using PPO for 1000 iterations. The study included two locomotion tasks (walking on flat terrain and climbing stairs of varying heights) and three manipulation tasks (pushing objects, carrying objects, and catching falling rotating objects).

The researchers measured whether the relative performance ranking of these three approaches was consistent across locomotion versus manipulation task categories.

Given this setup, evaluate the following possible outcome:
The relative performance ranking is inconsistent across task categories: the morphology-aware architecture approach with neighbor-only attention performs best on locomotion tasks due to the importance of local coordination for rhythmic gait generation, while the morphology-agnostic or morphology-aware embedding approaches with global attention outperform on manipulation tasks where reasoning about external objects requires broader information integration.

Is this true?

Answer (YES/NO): NO